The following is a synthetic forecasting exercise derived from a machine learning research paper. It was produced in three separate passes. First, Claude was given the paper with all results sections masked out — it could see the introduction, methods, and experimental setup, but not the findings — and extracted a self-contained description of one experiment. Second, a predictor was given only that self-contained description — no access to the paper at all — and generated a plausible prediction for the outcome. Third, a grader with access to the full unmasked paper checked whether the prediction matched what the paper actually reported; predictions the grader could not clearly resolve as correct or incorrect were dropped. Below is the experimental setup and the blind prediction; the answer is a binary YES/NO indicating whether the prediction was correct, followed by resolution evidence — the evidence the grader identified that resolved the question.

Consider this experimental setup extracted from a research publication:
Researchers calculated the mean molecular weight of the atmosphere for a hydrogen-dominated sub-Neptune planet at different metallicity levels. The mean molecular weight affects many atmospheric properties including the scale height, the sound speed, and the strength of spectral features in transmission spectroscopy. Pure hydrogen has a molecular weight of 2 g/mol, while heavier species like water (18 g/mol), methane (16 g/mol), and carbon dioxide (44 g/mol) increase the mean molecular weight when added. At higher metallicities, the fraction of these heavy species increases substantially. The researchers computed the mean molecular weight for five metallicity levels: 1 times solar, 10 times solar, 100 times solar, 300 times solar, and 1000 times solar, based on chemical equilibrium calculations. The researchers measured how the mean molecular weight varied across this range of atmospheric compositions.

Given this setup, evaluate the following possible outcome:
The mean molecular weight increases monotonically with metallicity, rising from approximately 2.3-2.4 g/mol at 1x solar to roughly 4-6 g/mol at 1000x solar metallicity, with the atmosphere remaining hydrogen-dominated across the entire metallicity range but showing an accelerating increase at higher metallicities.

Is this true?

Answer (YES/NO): NO